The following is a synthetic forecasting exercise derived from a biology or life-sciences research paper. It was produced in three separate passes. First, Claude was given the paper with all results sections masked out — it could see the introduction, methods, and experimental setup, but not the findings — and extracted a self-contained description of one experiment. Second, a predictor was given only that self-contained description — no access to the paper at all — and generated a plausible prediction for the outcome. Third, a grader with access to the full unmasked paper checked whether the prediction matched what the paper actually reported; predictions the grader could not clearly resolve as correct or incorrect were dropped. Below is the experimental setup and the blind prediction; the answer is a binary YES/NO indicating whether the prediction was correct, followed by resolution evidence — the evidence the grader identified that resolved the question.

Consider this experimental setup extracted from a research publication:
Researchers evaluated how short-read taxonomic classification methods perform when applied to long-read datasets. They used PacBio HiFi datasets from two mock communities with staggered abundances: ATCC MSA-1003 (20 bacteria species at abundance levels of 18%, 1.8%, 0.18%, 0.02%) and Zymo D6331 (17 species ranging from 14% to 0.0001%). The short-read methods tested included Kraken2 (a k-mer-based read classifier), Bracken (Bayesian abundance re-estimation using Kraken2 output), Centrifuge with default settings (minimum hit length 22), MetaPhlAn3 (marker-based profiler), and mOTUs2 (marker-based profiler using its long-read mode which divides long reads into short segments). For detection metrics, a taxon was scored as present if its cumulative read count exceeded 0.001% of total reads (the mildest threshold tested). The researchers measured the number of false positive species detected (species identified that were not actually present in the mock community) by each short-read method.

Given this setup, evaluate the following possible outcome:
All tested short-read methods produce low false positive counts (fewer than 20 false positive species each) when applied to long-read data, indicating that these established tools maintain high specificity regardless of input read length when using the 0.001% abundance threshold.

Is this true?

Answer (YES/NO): NO